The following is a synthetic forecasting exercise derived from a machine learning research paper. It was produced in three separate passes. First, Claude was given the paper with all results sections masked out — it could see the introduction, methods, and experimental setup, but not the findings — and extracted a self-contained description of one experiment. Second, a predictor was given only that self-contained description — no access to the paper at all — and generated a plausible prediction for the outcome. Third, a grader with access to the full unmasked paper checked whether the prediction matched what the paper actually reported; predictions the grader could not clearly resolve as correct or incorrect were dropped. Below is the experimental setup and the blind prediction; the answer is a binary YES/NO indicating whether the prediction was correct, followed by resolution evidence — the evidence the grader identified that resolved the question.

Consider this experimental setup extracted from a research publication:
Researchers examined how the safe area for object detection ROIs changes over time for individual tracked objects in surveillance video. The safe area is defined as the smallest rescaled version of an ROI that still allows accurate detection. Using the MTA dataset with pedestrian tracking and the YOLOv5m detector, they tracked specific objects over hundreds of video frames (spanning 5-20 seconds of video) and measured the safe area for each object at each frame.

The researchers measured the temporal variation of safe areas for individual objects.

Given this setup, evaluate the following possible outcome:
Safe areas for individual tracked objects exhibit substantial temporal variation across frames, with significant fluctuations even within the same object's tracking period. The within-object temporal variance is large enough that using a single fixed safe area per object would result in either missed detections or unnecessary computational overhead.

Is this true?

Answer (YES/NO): YES